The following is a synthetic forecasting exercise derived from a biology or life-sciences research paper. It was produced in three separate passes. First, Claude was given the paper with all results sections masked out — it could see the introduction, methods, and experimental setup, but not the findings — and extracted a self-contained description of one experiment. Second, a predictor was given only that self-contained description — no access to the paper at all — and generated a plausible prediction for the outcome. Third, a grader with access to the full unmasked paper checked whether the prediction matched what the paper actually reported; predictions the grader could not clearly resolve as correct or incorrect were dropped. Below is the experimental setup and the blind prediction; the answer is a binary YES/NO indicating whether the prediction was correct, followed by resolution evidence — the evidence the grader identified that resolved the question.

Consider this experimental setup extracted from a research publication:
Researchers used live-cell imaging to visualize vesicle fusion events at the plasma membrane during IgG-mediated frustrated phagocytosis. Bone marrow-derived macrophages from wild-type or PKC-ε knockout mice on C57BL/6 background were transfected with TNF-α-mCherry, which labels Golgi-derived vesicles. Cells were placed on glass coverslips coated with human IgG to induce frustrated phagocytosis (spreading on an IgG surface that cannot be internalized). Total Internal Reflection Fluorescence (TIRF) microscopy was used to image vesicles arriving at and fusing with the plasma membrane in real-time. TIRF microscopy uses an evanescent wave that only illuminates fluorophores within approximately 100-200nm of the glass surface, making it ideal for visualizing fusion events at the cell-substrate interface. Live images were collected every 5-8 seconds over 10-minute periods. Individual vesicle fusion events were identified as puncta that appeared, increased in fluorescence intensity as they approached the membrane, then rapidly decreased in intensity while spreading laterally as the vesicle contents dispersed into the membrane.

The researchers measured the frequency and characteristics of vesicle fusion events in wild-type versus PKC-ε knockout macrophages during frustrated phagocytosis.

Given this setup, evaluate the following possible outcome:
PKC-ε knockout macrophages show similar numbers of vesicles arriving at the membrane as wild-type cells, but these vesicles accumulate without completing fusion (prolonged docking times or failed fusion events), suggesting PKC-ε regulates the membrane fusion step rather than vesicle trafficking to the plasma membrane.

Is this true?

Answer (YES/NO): NO